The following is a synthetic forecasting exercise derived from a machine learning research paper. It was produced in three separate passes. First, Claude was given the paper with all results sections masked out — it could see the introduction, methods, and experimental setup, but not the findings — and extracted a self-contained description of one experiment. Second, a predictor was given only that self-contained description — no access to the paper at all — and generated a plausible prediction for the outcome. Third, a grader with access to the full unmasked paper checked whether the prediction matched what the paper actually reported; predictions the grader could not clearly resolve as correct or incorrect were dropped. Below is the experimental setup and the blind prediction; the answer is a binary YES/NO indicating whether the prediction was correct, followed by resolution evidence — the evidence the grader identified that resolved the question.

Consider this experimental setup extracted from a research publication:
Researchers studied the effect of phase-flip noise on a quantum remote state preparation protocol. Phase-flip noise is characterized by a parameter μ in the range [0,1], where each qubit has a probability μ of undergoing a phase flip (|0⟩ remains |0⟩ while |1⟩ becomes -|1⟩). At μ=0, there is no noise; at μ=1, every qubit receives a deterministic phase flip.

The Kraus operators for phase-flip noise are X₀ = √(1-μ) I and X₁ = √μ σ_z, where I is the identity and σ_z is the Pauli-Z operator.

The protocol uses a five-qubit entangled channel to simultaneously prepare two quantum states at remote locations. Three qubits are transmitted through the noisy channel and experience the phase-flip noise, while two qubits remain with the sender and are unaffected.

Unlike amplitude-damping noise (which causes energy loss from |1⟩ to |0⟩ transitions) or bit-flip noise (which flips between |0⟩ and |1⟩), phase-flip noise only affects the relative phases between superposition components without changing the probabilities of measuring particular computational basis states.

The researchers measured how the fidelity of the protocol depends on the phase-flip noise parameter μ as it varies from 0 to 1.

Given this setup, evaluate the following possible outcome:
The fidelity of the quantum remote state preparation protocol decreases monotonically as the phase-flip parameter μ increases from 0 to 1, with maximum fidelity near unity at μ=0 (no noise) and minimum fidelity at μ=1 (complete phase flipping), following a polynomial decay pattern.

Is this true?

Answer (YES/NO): YES